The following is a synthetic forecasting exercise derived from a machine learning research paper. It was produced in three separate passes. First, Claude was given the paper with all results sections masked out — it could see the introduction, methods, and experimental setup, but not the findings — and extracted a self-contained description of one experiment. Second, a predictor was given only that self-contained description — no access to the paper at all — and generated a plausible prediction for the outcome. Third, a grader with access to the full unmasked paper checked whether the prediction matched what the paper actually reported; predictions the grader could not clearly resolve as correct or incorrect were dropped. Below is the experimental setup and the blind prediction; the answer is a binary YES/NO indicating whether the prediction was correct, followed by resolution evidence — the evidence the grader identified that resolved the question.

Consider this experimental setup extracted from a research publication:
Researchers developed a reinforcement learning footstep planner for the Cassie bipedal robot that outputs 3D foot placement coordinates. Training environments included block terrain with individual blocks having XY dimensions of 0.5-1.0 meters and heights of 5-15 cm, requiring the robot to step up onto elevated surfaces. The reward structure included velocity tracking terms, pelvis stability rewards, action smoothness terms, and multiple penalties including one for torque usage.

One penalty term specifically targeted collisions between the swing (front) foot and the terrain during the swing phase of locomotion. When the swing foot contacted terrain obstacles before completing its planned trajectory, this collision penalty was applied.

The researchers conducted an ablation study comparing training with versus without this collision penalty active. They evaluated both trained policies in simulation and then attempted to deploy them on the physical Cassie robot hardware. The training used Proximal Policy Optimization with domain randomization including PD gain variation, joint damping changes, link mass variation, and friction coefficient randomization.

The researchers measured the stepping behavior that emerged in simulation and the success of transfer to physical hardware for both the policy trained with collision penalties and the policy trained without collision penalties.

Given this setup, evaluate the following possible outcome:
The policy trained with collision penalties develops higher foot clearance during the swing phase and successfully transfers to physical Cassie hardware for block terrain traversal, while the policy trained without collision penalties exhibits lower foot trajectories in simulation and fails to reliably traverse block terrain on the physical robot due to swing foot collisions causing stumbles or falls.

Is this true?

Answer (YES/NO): NO